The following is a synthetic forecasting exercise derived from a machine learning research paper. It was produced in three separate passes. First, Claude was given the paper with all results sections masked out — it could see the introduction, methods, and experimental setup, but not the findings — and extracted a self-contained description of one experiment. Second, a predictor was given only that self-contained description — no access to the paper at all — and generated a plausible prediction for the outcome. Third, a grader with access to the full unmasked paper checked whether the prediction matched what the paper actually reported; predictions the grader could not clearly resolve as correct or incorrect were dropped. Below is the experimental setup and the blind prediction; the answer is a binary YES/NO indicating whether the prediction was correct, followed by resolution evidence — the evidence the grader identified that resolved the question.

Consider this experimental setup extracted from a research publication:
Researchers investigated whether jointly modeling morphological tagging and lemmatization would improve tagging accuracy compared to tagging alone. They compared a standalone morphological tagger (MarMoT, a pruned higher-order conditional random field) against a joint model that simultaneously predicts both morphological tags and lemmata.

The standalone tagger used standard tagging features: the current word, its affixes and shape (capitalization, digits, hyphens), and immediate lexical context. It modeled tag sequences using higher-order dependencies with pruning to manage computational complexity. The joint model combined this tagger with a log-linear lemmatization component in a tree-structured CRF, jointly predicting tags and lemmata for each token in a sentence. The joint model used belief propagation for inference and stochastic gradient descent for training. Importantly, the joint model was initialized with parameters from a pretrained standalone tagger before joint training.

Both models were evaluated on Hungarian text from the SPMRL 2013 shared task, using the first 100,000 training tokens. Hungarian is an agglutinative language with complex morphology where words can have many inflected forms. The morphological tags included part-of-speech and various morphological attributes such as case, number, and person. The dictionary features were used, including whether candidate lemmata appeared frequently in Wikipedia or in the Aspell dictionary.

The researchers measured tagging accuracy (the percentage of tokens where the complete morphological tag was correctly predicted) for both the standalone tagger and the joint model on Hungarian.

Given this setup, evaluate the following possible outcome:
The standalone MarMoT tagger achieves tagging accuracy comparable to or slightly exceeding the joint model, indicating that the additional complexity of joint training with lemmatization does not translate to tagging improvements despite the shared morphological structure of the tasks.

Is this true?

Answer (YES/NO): NO